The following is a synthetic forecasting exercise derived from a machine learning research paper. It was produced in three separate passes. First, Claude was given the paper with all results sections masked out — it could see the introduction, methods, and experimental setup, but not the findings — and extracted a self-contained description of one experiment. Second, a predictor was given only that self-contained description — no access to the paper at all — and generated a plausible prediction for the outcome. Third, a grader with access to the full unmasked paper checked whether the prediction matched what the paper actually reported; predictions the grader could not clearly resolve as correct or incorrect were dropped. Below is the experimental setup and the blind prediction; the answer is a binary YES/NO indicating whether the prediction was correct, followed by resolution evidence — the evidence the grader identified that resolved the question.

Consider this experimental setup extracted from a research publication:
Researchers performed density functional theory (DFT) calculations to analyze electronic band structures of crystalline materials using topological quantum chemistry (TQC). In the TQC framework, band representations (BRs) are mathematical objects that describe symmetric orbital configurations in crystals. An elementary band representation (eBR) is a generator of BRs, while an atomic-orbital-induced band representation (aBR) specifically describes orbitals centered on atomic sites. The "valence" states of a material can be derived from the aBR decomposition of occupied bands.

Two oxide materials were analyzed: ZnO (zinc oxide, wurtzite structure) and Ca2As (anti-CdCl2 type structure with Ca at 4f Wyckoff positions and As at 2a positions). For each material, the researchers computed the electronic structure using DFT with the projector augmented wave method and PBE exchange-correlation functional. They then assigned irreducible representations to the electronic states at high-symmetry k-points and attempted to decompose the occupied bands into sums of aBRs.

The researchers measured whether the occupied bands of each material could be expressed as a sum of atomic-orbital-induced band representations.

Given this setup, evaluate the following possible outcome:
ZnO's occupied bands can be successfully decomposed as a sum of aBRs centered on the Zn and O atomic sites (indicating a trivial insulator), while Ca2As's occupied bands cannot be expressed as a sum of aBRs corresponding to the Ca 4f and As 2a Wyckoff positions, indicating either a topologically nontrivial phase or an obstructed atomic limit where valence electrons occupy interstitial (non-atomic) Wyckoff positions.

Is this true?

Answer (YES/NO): YES